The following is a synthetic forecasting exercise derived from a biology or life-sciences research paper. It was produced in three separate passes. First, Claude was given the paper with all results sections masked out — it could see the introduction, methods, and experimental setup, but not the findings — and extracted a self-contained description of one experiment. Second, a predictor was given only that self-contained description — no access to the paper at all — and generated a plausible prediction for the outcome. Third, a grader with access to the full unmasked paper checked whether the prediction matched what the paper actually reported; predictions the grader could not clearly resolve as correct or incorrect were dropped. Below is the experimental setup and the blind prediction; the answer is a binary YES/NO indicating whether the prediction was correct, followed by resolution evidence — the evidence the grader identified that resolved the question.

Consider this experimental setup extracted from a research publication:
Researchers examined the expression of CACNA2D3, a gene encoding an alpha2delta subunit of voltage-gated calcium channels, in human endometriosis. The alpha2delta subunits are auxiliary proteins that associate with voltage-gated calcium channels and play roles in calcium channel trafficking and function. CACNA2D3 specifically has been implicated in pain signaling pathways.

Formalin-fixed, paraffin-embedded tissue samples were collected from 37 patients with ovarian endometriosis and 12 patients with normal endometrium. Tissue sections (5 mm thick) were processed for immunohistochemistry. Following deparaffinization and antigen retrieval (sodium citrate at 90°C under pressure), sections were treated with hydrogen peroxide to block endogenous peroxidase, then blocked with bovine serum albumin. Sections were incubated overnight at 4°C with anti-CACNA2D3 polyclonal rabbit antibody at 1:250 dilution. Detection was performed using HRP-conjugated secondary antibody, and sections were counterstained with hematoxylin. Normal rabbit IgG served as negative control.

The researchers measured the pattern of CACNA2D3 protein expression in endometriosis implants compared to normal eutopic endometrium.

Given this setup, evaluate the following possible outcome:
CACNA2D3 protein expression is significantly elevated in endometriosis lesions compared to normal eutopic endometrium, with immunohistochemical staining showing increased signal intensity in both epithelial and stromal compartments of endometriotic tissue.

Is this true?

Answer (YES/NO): NO